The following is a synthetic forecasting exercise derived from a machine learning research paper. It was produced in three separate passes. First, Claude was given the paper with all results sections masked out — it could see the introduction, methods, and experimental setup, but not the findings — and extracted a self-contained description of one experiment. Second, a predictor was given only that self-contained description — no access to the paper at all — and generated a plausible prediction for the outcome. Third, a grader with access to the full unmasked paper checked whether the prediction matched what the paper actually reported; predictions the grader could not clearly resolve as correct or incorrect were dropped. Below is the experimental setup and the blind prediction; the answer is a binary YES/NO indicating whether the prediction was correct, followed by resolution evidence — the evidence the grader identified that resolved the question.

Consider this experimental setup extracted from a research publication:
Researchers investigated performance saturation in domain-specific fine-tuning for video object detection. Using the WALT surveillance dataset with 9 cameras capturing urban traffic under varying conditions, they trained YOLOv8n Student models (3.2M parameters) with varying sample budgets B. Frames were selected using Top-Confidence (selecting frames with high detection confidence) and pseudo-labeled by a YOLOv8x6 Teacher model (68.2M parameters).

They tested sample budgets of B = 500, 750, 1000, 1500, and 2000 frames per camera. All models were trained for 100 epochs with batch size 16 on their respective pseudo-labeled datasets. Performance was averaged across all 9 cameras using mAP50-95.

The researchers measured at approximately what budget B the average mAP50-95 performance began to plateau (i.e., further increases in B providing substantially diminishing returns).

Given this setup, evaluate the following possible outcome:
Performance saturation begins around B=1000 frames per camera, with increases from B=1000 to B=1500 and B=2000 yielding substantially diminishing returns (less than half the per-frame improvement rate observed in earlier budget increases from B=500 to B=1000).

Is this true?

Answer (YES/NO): NO